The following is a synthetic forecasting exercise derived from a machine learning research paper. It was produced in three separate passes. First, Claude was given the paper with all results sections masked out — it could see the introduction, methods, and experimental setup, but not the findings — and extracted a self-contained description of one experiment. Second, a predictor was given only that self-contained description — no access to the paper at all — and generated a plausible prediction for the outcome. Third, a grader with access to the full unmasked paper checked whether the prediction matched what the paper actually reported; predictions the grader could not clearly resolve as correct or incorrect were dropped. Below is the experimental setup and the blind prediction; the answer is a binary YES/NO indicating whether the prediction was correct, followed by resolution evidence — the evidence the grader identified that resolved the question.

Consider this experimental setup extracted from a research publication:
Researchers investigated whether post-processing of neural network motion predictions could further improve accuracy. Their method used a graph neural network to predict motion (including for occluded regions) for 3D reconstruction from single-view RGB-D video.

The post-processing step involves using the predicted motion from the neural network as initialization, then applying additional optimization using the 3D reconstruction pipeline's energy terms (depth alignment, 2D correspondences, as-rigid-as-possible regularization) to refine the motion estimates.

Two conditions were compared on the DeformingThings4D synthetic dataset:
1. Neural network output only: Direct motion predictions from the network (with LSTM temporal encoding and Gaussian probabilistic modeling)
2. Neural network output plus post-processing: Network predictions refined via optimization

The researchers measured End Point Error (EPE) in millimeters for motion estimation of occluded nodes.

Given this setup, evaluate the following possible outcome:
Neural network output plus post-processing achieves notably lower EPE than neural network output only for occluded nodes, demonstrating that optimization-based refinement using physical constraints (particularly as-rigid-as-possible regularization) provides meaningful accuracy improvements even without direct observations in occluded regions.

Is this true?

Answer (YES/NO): YES